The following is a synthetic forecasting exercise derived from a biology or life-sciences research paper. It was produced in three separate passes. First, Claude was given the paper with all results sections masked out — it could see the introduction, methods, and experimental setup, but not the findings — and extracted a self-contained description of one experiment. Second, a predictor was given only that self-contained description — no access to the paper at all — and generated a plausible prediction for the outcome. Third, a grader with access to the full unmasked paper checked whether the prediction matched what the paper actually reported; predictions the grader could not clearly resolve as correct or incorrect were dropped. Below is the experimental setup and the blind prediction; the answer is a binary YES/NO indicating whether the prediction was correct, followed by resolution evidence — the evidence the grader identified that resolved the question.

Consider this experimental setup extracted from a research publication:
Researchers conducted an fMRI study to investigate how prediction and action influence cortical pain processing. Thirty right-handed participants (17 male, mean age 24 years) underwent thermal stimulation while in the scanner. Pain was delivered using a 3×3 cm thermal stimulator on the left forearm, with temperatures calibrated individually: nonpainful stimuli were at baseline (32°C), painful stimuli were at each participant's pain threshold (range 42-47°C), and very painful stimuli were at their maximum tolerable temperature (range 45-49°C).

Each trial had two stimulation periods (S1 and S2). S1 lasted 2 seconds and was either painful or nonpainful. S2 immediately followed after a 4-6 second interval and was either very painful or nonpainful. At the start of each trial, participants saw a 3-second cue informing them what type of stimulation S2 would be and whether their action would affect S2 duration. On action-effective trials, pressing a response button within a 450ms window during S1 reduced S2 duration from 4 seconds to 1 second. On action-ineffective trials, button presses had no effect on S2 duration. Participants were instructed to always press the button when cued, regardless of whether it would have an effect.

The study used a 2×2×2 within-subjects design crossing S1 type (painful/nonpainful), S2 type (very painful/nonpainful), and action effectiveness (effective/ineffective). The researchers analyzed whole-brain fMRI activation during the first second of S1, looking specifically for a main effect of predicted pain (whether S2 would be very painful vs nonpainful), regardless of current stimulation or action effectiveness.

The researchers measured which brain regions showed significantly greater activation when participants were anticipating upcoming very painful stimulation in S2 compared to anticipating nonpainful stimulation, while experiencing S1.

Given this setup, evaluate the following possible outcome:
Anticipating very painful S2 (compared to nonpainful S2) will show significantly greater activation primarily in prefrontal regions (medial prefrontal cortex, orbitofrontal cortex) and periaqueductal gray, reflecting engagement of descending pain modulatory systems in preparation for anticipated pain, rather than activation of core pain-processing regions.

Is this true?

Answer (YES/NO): NO